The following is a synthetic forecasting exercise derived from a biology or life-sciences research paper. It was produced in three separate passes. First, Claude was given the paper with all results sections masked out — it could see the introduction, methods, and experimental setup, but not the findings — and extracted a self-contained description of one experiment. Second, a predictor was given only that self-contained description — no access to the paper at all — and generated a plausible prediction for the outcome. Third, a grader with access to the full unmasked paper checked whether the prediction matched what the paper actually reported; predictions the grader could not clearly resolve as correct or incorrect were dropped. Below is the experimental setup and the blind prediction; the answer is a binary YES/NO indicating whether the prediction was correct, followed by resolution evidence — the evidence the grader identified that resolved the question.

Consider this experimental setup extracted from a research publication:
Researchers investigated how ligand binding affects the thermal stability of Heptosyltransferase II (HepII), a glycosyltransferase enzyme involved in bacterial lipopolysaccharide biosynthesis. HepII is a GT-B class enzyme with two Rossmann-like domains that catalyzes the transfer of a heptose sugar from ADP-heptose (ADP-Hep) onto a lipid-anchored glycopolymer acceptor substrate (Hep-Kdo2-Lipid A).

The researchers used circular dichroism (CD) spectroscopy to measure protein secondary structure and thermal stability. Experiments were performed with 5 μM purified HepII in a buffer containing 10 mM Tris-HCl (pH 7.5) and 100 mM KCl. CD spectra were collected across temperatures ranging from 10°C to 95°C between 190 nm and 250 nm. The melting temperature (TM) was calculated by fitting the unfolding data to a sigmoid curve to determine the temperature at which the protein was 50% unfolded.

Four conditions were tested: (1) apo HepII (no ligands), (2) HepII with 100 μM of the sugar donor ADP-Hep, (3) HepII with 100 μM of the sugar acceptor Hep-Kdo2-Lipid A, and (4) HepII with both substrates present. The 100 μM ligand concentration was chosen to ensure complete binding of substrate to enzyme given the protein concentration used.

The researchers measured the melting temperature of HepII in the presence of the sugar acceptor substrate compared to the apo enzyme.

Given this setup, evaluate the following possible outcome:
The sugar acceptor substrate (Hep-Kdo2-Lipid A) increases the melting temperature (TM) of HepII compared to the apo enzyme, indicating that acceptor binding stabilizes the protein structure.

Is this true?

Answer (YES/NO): YES